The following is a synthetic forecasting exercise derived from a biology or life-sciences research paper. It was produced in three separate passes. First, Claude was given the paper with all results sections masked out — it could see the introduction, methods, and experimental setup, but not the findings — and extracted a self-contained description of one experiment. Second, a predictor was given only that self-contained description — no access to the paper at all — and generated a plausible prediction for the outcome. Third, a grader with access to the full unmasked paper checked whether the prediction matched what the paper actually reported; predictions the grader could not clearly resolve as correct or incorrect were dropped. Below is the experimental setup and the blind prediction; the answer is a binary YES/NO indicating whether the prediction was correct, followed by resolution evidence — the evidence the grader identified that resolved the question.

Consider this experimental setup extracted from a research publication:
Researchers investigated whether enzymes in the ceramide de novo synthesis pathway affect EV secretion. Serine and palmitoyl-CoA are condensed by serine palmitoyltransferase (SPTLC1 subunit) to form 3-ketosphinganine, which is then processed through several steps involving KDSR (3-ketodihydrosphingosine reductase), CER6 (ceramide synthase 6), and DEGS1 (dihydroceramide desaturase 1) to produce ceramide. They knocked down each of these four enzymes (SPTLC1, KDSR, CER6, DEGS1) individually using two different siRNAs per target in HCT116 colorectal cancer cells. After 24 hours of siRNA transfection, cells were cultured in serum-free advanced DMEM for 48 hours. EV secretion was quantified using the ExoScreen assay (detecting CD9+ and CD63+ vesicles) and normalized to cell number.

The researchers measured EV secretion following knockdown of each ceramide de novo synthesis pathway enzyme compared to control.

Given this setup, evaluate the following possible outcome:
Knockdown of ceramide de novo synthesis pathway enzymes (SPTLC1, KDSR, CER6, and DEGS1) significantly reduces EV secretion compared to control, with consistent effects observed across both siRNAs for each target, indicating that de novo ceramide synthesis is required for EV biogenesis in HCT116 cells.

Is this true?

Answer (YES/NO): YES